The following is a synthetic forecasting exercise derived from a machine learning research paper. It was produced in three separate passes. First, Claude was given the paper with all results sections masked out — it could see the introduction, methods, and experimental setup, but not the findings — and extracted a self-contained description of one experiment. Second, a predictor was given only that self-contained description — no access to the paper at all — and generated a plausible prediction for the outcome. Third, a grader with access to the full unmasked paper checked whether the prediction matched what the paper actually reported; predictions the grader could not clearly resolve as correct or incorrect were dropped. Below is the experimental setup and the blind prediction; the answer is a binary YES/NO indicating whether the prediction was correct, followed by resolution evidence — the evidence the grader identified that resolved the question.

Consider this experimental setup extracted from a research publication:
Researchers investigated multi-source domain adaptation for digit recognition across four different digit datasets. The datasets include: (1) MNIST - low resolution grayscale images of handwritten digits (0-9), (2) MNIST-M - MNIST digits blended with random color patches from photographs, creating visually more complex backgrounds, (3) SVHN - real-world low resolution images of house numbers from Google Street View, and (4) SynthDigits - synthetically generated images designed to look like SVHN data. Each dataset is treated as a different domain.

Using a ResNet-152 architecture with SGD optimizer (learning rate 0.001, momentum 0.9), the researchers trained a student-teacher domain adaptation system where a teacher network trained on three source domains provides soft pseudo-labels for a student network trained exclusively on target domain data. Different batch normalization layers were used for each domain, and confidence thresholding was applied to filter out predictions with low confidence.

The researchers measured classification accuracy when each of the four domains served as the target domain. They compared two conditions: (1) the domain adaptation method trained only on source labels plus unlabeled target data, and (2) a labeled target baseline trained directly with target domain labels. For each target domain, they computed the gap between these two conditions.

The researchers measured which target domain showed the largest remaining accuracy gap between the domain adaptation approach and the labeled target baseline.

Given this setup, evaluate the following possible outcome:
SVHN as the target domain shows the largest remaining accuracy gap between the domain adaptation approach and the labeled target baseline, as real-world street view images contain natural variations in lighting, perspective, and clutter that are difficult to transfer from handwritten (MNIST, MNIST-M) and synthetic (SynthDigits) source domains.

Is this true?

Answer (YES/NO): NO